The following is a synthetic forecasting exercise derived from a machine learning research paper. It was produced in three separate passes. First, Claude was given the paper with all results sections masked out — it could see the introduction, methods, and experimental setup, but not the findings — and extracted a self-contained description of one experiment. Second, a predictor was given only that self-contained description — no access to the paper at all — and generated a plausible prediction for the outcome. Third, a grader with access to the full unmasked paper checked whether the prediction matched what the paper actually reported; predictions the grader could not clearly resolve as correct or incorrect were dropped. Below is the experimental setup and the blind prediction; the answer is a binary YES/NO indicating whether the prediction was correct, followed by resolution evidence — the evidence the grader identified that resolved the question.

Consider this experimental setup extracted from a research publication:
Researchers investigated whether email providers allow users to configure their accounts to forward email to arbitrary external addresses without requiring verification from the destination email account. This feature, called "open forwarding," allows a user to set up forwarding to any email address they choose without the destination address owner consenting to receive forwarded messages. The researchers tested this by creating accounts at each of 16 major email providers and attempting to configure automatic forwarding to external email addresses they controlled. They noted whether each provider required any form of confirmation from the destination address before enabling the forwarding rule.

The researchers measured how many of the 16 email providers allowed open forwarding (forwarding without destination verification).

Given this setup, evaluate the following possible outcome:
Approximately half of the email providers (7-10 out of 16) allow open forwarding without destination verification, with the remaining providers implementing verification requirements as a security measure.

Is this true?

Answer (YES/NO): YES